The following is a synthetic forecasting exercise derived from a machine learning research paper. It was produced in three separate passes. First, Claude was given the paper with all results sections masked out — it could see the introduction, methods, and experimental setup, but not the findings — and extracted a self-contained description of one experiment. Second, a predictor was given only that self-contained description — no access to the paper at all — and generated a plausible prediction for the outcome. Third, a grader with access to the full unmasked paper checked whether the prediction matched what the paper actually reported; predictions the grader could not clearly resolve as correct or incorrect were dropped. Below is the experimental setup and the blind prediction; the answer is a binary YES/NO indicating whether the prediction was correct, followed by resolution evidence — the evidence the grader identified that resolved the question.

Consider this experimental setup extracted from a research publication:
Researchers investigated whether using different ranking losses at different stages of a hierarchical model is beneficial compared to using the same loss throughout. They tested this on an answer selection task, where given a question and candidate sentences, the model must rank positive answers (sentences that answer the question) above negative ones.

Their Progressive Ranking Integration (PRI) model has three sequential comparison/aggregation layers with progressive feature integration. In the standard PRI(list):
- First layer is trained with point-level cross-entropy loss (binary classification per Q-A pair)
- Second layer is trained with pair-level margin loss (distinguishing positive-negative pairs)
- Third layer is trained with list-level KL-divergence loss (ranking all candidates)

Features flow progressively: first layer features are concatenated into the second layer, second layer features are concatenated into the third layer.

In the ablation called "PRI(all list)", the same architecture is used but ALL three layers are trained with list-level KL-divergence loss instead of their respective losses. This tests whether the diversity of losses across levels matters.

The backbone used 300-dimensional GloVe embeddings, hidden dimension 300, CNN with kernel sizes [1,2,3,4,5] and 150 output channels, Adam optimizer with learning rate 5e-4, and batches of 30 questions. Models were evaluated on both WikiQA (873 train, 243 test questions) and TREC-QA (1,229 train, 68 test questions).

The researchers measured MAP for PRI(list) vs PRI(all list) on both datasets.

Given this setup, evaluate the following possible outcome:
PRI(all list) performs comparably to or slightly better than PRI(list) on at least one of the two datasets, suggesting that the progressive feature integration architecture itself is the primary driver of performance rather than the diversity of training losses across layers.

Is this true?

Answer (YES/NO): NO